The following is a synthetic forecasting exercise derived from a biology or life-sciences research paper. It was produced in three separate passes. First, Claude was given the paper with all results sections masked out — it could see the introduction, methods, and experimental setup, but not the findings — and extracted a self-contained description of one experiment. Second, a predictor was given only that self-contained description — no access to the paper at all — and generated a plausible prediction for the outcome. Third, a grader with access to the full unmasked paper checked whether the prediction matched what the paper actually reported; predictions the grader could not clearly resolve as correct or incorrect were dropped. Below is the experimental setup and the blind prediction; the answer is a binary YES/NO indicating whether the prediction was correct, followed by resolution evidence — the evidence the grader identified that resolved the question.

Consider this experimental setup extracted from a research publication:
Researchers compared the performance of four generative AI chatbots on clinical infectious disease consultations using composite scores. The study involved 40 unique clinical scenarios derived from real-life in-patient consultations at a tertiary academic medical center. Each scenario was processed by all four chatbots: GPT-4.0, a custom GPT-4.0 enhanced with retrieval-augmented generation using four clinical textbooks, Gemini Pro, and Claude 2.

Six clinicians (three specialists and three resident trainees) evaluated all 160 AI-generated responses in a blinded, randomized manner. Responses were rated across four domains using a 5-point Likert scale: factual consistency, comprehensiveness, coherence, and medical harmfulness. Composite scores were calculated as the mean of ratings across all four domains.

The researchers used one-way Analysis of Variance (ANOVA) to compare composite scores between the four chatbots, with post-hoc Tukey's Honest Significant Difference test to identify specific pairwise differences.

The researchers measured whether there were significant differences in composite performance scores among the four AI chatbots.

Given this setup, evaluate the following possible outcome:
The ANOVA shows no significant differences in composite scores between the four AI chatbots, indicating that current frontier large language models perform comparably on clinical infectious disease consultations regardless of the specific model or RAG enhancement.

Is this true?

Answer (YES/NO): NO